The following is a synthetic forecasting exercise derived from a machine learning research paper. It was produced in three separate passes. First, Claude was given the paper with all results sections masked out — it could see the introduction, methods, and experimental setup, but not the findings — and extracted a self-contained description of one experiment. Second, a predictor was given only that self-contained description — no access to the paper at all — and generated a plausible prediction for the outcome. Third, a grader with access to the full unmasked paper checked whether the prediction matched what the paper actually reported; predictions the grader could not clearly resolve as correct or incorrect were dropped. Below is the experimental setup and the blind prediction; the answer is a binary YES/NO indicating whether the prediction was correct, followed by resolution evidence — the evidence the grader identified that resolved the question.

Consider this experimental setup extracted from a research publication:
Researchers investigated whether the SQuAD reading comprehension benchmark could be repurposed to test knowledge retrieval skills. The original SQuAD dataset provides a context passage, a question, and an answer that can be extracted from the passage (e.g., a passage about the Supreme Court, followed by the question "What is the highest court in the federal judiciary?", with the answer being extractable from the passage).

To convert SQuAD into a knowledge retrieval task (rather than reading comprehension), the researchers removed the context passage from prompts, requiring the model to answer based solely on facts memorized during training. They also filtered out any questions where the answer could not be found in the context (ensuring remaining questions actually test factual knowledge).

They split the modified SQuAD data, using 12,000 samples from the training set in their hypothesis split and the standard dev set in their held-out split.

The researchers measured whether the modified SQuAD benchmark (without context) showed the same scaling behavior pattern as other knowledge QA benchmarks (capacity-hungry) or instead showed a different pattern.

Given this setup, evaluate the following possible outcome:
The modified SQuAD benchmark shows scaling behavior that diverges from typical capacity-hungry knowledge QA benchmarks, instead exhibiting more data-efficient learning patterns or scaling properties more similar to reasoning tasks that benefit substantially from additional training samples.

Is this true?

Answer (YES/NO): NO